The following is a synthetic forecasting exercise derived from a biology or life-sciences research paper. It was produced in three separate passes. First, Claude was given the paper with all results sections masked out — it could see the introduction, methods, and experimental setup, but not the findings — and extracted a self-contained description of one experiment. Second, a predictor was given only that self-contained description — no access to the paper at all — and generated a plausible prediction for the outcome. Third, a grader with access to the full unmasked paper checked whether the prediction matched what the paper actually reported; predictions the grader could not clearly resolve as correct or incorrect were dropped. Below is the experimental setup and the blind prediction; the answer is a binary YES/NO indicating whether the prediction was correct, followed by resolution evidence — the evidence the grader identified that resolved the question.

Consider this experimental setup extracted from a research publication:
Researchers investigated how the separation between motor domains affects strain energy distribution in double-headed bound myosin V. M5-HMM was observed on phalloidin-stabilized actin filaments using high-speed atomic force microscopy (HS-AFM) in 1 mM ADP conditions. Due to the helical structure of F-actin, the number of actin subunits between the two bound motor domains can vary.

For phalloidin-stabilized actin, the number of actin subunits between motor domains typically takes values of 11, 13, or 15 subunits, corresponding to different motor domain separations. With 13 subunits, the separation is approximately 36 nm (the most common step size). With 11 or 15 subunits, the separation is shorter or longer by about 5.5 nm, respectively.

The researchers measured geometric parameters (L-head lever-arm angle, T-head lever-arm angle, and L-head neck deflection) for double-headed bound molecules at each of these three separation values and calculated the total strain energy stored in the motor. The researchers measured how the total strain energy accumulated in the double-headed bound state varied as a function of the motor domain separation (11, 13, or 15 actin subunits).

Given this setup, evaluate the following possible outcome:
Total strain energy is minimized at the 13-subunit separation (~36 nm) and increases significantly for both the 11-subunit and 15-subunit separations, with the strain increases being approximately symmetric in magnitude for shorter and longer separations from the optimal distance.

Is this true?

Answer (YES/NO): NO